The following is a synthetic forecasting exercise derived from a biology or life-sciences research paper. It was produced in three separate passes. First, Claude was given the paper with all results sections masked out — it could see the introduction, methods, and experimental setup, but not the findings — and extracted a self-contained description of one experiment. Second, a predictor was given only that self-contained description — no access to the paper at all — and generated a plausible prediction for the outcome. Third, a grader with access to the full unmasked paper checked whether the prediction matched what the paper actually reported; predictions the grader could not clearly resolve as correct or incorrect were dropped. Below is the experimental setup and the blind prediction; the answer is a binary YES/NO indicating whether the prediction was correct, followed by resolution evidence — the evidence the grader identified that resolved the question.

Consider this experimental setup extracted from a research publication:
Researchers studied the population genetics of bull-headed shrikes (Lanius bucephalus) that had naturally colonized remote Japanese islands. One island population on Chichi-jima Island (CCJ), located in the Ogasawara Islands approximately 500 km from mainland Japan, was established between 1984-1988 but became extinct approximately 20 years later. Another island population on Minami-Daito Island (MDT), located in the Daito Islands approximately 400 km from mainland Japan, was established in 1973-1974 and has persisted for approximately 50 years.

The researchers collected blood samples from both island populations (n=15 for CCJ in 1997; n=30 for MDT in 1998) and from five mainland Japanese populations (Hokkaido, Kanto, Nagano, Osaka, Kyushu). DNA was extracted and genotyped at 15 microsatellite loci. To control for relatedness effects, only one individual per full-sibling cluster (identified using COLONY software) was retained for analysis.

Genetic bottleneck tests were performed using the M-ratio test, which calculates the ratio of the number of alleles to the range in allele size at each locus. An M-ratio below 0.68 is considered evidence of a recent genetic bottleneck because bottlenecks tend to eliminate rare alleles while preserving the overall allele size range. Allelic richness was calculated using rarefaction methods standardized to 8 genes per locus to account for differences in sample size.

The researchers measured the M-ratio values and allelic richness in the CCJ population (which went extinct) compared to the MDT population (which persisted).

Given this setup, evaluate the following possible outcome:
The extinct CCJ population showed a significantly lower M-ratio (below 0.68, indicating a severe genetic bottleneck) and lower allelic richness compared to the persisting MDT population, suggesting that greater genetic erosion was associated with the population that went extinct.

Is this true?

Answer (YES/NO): YES